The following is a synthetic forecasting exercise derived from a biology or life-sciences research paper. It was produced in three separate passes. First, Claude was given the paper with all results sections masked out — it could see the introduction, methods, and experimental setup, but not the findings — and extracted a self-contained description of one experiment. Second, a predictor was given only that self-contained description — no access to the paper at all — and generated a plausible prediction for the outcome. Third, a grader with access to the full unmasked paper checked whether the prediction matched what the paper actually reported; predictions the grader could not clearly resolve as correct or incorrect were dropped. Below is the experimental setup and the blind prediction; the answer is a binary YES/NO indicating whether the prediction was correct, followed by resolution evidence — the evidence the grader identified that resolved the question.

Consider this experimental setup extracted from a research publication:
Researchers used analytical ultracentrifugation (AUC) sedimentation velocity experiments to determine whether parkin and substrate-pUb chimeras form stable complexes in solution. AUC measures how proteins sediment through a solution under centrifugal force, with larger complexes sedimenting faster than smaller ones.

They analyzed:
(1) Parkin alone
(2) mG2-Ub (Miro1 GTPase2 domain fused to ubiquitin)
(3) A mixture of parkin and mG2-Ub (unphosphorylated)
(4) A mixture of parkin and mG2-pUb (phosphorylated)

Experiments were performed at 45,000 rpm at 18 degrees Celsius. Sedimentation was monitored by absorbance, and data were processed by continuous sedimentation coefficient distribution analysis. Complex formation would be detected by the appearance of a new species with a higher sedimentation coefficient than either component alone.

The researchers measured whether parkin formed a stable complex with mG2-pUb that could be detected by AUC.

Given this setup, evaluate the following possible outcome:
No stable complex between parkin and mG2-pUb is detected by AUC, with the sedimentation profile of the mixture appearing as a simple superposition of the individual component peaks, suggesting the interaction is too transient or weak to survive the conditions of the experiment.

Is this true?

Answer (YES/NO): NO